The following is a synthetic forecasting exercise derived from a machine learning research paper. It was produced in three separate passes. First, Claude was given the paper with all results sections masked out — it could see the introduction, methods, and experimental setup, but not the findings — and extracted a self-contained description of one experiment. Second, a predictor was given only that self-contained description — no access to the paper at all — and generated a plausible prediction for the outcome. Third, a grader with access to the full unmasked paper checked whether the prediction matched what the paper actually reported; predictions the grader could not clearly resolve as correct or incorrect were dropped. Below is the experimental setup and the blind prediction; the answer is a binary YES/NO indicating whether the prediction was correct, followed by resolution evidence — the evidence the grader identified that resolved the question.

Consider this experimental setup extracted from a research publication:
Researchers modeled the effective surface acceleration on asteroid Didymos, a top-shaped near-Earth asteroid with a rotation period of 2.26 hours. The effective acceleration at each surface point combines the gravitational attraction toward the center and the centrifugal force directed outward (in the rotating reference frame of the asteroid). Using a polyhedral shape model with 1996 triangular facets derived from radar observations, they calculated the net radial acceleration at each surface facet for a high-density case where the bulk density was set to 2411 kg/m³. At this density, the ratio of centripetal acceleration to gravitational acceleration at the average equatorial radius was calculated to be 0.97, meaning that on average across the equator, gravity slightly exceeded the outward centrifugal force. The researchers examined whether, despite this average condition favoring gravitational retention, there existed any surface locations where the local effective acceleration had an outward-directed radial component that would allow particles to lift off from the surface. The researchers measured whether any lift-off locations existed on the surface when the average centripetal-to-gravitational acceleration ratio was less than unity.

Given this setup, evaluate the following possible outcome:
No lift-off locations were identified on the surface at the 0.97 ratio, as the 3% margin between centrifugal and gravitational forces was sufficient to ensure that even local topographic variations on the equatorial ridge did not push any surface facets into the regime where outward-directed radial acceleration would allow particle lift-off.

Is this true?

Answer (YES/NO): NO